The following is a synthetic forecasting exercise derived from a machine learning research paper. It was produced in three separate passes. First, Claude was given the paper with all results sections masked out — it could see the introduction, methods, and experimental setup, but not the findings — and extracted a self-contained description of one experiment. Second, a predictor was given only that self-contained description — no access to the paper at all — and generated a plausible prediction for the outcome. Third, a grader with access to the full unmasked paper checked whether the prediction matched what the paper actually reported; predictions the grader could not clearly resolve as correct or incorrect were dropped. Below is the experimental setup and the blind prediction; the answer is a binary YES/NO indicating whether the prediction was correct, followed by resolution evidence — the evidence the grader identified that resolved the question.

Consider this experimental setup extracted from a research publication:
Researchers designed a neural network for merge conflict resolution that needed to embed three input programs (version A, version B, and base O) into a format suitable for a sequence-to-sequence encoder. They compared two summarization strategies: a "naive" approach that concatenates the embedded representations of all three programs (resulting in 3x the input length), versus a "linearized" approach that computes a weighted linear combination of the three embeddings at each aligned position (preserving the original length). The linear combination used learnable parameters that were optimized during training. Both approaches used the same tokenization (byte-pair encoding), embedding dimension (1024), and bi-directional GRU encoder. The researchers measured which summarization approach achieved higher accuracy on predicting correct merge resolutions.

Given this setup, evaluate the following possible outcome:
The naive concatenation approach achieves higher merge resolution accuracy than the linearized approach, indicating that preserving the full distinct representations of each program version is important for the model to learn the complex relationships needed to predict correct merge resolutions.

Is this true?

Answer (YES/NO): NO